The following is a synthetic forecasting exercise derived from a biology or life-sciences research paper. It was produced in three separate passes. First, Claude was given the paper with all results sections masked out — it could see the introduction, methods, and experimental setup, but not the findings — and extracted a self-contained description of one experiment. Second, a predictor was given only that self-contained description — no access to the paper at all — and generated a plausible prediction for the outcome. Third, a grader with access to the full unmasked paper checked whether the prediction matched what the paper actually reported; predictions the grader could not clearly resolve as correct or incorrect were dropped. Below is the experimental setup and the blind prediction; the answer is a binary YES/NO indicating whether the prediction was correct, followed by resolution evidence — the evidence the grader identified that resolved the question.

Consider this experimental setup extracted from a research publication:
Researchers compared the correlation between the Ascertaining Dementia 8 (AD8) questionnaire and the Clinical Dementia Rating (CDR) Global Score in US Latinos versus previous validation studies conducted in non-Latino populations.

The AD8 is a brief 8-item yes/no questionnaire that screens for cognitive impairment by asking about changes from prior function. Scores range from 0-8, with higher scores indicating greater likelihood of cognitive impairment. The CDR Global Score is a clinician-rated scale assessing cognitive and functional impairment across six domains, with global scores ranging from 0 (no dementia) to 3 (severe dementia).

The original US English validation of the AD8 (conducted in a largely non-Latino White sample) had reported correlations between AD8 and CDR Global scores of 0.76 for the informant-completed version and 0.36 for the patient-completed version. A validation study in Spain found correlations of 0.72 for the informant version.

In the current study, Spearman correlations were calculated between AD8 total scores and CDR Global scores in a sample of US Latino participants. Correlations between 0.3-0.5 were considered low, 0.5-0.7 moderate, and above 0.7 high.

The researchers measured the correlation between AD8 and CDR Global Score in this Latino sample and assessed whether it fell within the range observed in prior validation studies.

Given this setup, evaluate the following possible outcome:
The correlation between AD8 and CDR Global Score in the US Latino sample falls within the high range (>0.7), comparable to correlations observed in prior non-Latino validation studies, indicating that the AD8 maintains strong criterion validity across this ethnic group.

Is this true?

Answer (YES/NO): NO